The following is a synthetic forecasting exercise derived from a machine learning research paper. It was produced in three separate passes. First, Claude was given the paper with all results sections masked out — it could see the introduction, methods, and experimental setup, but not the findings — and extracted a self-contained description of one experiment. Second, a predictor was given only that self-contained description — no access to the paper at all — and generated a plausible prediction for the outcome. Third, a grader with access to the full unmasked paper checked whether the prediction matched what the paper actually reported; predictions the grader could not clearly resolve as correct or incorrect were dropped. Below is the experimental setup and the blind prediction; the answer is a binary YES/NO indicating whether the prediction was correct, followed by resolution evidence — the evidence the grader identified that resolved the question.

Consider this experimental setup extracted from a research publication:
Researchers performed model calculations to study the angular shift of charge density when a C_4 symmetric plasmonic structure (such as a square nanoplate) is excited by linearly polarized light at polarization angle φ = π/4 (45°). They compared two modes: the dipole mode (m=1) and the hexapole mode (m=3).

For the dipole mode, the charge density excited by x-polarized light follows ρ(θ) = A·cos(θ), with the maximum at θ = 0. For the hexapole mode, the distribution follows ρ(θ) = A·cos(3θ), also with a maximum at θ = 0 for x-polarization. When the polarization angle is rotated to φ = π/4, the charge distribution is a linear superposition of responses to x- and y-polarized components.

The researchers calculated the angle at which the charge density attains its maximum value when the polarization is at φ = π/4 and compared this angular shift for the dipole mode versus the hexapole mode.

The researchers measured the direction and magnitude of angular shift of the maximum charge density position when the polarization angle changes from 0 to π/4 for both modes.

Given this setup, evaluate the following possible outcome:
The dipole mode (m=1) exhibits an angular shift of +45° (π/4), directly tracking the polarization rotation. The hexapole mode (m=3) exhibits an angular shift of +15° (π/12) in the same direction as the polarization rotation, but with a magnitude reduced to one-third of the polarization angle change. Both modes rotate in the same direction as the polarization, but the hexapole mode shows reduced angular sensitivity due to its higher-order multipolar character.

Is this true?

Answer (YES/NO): NO